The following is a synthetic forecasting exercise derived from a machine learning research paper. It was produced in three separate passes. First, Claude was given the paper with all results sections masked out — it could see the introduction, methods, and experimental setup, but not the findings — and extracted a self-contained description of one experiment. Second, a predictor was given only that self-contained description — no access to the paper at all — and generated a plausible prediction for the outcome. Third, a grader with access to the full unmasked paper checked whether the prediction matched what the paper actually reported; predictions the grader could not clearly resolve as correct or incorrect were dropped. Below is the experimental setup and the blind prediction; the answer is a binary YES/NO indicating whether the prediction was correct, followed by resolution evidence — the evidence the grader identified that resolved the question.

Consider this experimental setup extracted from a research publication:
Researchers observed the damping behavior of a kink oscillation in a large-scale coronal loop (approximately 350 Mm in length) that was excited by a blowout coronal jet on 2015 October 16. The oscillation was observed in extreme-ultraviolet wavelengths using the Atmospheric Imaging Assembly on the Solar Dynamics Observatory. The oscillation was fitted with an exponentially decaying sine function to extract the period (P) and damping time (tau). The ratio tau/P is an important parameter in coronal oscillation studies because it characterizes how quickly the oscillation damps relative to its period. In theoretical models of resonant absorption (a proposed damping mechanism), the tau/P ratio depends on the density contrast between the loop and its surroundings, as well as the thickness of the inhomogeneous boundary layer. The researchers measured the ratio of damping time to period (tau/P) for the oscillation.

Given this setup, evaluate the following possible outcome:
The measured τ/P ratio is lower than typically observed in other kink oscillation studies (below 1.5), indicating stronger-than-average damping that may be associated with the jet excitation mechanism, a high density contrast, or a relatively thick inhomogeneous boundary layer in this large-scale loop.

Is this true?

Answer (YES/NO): NO